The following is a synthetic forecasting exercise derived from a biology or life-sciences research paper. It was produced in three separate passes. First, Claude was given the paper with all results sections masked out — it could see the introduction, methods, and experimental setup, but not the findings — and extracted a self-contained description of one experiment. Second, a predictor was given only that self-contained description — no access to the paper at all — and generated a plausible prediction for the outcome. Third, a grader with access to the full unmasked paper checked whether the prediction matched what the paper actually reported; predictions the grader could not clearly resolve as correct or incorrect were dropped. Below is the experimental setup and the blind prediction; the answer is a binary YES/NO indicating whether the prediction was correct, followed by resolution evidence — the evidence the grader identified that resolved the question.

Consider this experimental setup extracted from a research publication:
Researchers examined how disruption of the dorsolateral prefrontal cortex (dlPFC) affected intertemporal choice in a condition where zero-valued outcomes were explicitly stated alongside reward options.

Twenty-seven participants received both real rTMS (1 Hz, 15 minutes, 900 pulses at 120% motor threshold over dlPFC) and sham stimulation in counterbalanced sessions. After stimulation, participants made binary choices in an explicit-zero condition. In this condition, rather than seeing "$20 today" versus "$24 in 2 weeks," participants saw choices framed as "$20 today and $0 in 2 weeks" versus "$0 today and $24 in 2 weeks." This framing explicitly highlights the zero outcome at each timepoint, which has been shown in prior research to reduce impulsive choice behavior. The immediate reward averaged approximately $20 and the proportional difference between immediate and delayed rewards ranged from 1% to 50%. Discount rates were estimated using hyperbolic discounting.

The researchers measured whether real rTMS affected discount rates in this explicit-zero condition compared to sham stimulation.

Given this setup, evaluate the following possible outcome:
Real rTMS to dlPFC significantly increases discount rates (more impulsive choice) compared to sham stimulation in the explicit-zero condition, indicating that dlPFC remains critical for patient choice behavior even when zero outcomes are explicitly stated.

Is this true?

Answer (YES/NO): NO